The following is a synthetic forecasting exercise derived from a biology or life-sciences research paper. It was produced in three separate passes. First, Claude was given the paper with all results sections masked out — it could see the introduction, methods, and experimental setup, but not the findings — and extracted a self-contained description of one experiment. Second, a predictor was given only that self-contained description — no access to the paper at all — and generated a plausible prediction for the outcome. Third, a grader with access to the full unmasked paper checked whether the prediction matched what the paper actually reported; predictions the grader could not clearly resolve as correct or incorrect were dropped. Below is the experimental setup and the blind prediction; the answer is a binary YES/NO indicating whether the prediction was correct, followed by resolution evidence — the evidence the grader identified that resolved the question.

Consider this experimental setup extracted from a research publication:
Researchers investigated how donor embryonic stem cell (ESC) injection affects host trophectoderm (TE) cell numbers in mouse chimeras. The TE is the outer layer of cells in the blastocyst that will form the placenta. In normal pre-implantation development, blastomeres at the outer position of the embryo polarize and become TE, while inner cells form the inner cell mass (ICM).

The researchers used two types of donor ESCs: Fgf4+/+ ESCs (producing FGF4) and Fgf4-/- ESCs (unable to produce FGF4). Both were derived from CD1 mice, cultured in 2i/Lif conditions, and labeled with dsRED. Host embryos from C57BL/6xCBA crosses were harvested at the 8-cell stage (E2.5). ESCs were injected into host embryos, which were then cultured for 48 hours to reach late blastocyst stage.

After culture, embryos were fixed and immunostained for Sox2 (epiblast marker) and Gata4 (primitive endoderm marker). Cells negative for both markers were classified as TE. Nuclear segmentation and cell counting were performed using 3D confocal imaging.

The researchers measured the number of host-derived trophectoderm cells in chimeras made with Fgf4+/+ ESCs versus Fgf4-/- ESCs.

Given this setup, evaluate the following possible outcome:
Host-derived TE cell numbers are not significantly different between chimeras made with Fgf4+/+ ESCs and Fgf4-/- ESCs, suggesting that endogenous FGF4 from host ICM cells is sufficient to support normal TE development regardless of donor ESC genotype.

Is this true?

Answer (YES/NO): NO